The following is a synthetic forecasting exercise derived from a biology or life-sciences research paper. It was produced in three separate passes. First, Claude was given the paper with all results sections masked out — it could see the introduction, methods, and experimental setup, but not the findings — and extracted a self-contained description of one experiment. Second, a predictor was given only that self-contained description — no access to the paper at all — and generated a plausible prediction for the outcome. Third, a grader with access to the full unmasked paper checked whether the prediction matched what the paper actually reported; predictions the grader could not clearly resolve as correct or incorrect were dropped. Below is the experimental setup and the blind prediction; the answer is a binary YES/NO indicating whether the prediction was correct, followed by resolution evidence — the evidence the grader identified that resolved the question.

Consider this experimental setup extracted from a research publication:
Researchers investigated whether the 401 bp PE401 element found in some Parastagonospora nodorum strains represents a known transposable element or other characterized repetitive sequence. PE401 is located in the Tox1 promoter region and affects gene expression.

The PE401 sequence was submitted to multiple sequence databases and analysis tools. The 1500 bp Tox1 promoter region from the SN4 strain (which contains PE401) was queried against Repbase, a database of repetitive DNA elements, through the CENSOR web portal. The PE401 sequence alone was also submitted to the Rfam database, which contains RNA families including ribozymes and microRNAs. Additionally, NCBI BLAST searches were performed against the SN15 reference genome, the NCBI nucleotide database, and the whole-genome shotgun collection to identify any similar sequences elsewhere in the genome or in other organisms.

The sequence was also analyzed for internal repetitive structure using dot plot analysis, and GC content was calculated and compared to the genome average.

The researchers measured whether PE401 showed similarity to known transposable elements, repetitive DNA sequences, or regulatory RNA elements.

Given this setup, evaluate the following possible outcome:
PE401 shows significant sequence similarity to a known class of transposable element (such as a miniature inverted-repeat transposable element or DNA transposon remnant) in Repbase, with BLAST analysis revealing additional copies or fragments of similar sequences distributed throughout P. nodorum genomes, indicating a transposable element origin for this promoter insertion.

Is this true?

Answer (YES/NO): NO